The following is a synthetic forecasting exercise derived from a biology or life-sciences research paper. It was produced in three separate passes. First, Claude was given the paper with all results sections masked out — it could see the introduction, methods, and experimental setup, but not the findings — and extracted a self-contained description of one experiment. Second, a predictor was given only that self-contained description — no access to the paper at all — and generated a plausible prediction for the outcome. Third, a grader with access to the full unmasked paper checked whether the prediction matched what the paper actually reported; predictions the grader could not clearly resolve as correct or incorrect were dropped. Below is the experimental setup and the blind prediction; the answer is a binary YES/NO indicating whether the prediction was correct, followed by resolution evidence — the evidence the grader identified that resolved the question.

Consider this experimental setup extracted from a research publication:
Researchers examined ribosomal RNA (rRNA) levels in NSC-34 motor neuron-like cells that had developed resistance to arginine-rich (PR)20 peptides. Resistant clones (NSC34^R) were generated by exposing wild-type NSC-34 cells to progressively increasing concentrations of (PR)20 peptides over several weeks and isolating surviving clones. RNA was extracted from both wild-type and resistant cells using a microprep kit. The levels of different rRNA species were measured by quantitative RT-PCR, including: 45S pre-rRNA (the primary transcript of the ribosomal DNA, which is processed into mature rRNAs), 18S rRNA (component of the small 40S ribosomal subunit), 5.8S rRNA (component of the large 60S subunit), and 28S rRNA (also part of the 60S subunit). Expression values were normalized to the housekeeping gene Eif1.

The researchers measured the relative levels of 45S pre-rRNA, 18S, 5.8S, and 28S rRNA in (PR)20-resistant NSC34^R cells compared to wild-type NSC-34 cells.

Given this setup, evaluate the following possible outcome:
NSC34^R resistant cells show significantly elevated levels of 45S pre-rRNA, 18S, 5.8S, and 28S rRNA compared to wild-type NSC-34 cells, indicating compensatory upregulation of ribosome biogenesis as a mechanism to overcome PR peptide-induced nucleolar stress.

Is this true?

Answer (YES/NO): NO